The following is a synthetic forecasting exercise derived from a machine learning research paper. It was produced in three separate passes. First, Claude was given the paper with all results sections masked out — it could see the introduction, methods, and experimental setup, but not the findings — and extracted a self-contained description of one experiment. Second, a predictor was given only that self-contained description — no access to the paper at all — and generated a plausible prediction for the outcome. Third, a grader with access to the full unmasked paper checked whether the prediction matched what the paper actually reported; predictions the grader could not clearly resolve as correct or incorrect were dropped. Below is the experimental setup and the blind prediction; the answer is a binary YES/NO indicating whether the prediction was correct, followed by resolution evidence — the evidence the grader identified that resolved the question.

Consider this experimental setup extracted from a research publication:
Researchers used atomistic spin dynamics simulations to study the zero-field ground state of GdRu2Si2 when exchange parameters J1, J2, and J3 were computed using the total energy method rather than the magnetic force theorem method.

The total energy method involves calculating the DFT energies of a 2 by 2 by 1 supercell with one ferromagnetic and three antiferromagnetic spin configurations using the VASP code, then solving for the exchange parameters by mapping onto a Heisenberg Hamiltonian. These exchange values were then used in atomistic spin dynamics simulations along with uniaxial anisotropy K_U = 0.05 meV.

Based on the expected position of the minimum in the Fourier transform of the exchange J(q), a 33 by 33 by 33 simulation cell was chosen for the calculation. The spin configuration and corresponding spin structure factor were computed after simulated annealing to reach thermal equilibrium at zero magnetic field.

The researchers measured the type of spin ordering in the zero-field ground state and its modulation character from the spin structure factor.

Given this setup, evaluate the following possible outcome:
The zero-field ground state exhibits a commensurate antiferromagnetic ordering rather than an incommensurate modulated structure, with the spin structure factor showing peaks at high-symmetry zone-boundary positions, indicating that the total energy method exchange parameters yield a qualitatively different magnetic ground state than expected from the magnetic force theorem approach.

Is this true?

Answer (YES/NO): NO